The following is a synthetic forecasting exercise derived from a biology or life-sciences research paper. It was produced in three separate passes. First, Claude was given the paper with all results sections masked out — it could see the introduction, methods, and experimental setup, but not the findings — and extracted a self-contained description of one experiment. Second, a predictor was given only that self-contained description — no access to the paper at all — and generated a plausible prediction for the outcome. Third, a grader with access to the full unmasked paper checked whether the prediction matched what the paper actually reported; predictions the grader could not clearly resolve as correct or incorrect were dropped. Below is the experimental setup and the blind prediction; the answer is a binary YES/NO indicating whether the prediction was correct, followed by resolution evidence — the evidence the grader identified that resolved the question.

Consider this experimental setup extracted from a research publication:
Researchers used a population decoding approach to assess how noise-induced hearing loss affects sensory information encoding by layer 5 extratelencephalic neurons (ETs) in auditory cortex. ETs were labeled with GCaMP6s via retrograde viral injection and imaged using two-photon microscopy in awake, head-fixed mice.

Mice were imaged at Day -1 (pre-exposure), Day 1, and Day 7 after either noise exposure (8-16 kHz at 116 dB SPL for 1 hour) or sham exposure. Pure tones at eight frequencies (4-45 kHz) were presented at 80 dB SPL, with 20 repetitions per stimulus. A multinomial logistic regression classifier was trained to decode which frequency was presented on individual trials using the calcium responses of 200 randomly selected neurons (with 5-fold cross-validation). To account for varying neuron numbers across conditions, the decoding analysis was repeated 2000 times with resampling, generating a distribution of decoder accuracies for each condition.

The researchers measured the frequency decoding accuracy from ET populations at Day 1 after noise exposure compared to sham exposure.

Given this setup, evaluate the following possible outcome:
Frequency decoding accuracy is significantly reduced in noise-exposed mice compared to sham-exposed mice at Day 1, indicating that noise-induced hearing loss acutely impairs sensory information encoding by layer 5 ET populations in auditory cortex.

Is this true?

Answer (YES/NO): YES